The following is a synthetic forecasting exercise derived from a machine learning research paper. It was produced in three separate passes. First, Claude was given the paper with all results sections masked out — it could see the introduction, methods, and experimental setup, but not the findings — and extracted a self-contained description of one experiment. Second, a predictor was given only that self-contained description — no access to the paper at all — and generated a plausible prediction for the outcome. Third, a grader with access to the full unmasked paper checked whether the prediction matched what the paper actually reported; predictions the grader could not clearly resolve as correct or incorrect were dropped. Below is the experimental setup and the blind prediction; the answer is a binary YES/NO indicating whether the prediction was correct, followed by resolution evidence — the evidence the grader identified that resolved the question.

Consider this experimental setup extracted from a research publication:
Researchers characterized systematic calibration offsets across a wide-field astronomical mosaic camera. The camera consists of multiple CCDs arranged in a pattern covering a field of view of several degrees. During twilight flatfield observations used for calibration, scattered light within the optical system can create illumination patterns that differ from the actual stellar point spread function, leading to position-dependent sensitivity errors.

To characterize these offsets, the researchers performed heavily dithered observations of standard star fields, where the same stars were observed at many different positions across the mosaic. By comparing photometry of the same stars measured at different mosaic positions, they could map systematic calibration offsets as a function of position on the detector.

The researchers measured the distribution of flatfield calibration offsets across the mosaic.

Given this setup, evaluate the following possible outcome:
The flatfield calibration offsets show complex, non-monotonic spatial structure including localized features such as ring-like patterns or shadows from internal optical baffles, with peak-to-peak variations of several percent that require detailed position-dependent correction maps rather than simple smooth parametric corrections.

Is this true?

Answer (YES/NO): NO